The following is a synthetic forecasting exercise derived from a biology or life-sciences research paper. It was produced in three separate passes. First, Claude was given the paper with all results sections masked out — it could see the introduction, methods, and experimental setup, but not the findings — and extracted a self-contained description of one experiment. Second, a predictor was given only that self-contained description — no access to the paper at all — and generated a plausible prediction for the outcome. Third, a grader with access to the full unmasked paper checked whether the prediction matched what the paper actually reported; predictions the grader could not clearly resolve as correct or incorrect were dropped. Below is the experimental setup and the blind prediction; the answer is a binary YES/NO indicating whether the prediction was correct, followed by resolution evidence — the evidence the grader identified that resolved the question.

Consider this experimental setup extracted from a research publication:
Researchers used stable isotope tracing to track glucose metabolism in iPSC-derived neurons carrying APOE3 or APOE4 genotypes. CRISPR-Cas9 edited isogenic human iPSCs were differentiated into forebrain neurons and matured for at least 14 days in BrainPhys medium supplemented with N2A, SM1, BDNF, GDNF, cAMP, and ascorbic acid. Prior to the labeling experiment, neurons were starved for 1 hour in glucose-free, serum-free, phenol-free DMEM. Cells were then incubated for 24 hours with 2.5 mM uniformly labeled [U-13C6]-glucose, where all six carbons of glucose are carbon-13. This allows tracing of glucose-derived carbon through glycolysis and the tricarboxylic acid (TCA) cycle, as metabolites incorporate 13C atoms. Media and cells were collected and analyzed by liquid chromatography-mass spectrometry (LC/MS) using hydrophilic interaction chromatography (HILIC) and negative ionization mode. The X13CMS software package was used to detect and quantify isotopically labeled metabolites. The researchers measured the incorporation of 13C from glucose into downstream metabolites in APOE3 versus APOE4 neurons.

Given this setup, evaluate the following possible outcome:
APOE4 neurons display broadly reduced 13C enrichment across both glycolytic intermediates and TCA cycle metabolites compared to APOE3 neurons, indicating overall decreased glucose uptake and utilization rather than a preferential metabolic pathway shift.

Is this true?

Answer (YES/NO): NO